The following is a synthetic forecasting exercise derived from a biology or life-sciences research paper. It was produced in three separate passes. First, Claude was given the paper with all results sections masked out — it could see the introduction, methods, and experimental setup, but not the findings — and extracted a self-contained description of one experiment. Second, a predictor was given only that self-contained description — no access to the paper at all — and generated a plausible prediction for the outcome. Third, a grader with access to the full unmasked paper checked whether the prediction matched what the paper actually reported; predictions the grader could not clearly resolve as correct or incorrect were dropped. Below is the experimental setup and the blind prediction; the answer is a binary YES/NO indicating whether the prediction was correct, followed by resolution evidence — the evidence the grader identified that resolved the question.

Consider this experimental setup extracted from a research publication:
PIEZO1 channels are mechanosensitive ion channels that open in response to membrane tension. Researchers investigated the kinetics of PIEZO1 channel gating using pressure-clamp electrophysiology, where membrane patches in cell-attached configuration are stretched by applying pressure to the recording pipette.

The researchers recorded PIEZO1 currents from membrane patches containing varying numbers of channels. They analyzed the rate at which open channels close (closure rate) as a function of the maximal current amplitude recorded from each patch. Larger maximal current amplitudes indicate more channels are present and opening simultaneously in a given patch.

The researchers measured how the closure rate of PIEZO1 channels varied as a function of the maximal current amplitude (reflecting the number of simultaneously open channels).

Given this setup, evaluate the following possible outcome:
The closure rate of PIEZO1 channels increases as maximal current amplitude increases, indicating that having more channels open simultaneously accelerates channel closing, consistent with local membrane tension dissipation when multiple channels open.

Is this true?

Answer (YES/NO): NO